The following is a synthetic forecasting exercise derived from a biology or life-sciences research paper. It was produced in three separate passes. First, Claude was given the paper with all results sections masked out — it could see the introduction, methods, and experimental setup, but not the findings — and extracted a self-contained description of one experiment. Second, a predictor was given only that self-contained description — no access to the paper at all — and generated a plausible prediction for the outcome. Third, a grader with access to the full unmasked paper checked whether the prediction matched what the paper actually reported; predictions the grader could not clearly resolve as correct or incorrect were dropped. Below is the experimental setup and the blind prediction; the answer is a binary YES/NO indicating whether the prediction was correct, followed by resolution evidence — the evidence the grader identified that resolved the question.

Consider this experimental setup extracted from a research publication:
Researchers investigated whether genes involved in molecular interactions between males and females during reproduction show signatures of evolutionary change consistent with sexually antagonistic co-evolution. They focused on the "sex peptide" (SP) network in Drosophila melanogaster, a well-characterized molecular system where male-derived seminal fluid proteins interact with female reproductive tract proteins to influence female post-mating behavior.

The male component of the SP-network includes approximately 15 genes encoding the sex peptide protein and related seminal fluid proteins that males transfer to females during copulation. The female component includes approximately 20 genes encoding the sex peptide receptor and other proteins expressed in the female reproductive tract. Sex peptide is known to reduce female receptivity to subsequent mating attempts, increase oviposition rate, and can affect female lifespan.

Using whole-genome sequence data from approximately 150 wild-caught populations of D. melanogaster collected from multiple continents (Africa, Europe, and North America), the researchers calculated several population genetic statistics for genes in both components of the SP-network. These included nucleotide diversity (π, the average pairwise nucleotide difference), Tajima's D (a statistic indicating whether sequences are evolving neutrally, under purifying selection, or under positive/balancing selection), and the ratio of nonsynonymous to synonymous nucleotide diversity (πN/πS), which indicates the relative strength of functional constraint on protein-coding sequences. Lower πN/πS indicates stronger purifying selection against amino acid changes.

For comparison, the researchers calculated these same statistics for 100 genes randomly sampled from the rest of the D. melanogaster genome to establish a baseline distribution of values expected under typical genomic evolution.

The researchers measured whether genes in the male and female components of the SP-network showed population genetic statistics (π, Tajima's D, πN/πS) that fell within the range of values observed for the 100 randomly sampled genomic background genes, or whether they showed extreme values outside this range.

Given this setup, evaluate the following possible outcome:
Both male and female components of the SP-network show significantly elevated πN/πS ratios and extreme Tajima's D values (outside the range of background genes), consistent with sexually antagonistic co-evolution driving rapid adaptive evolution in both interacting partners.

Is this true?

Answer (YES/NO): NO